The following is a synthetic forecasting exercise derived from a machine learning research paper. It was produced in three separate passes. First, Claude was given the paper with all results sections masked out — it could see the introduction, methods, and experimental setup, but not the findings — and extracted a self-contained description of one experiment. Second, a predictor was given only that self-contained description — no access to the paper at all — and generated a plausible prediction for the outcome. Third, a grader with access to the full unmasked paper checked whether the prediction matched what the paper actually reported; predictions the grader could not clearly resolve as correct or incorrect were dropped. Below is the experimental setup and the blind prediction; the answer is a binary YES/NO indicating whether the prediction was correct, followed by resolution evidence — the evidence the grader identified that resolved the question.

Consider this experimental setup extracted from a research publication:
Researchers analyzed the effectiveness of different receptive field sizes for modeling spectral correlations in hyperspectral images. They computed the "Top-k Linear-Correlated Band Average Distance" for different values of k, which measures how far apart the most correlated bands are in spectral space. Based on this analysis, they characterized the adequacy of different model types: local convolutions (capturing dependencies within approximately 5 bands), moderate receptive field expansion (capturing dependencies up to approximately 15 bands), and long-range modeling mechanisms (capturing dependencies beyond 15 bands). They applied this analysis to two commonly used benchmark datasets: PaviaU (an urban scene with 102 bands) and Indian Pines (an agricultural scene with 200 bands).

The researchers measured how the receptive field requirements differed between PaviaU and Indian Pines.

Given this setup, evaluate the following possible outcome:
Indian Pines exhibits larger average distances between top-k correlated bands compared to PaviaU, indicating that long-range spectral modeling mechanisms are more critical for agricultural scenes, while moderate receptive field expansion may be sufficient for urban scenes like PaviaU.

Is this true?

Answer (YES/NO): NO